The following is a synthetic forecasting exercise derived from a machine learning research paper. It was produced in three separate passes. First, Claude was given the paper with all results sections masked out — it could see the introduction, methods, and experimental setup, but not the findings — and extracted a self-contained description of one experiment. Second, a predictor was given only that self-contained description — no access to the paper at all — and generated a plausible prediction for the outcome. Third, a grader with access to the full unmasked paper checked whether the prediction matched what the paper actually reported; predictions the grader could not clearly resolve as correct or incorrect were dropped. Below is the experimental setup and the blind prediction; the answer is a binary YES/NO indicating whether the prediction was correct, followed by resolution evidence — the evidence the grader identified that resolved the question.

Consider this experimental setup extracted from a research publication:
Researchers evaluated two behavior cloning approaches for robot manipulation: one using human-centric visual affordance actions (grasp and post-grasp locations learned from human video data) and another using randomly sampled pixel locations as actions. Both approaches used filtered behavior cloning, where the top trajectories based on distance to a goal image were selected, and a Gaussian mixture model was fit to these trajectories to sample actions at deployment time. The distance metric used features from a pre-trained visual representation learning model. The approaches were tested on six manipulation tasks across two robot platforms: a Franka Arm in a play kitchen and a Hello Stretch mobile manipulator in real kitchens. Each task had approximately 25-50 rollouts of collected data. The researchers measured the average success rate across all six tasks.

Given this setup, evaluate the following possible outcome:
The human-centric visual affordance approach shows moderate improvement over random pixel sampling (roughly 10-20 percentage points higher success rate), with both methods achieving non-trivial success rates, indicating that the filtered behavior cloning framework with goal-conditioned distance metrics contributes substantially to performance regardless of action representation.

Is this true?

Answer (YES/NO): NO